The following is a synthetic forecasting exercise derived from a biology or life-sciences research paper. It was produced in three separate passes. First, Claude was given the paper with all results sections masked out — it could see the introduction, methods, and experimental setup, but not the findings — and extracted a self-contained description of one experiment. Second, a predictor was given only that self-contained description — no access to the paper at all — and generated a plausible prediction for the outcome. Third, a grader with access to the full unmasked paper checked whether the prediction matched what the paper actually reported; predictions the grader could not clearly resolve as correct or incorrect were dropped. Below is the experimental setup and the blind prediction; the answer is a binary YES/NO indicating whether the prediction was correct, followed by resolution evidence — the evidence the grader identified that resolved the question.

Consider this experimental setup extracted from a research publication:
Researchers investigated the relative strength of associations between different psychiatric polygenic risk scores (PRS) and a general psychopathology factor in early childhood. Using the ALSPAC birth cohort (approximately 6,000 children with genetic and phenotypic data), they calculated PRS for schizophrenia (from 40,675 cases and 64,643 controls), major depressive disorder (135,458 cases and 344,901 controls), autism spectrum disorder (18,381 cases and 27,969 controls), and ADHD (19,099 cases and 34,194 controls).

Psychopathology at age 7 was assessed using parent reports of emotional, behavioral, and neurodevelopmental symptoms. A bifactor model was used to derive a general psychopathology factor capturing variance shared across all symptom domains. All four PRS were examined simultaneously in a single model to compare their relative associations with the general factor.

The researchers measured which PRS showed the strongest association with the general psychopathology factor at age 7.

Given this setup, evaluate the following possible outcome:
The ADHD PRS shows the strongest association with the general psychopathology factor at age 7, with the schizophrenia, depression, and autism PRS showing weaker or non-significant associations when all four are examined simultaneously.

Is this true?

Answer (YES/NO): NO